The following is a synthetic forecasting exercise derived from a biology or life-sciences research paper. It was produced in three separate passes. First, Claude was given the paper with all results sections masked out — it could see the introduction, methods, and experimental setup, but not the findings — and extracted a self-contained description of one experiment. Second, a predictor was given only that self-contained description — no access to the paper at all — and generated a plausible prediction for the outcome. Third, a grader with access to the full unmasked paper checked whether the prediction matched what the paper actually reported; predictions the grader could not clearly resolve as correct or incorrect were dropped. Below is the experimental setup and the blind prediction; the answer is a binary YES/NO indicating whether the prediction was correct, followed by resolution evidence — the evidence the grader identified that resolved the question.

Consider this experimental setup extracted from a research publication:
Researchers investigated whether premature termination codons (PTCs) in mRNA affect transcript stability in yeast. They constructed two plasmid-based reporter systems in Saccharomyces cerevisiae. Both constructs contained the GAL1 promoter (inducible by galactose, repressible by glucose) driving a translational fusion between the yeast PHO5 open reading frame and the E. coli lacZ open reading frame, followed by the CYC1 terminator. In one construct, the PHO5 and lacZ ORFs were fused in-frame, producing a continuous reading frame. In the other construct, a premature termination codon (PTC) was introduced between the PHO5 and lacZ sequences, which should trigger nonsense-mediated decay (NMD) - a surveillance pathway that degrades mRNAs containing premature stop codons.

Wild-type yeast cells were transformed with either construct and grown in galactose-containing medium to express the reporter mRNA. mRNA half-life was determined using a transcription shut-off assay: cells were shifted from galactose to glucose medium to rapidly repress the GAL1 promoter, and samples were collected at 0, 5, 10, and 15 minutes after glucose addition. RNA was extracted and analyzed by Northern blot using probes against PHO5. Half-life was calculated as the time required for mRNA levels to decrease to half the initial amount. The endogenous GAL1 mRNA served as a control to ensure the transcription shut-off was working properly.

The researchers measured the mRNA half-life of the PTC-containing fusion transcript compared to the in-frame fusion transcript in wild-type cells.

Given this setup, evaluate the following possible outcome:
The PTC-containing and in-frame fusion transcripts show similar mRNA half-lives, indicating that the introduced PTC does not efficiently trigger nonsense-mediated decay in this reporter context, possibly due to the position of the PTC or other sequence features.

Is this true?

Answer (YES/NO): NO